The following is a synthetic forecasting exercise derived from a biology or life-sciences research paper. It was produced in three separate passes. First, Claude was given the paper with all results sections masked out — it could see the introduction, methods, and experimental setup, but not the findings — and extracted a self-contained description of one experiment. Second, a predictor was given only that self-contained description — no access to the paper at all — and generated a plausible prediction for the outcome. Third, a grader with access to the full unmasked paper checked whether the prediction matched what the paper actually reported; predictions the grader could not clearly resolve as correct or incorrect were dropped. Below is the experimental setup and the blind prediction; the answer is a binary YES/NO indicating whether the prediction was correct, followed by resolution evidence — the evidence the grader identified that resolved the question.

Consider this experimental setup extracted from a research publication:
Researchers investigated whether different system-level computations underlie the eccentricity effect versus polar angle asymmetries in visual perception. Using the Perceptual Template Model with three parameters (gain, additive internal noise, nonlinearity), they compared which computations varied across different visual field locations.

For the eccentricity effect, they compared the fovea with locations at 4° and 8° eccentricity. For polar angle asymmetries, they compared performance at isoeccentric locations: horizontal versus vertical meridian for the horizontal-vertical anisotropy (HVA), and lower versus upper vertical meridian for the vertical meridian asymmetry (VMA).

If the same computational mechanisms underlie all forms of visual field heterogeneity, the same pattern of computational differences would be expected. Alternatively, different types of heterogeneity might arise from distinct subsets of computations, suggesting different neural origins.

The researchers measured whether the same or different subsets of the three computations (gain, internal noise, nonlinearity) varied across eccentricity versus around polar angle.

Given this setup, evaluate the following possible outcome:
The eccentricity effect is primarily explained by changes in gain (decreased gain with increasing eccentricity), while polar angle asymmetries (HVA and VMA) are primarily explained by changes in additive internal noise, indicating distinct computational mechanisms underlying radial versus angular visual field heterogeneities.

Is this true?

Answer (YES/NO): NO